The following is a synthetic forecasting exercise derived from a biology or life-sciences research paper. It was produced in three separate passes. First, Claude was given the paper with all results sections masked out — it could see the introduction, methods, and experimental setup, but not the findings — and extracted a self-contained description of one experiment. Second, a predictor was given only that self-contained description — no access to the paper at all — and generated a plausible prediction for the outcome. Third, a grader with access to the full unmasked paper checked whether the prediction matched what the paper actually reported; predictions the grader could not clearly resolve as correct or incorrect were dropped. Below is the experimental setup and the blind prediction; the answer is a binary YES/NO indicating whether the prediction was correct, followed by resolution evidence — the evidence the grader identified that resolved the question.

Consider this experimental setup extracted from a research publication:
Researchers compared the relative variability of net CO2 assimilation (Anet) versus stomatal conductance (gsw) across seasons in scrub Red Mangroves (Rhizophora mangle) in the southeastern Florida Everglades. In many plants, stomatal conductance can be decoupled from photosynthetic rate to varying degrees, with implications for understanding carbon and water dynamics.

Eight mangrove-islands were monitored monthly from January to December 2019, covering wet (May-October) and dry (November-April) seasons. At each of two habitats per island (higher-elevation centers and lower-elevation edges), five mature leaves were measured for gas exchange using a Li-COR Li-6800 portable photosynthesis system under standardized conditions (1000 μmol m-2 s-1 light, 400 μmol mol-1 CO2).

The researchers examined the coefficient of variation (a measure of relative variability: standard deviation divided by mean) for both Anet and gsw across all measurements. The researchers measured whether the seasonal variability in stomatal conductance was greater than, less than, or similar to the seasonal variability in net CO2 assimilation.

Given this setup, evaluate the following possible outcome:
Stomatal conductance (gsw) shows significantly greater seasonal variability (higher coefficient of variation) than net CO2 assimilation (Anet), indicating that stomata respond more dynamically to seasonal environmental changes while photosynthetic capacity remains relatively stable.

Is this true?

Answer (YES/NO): NO